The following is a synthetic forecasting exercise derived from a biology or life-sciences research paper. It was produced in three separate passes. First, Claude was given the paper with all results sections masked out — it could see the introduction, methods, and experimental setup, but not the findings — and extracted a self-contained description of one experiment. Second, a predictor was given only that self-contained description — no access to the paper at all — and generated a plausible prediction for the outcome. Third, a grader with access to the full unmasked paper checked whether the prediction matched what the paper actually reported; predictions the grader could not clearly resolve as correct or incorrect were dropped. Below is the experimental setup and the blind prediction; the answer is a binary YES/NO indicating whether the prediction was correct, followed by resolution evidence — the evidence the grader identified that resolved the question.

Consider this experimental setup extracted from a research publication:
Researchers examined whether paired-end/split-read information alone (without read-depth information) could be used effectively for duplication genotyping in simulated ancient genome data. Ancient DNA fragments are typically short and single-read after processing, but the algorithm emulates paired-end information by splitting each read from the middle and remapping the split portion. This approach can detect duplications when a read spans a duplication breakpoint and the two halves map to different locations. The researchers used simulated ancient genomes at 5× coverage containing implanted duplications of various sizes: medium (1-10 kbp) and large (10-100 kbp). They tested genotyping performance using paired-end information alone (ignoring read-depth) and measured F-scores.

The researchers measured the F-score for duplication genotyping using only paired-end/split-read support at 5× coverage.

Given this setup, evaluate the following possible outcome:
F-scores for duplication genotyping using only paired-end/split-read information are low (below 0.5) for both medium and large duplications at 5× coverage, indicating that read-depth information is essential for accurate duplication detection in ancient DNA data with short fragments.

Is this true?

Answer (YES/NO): NO